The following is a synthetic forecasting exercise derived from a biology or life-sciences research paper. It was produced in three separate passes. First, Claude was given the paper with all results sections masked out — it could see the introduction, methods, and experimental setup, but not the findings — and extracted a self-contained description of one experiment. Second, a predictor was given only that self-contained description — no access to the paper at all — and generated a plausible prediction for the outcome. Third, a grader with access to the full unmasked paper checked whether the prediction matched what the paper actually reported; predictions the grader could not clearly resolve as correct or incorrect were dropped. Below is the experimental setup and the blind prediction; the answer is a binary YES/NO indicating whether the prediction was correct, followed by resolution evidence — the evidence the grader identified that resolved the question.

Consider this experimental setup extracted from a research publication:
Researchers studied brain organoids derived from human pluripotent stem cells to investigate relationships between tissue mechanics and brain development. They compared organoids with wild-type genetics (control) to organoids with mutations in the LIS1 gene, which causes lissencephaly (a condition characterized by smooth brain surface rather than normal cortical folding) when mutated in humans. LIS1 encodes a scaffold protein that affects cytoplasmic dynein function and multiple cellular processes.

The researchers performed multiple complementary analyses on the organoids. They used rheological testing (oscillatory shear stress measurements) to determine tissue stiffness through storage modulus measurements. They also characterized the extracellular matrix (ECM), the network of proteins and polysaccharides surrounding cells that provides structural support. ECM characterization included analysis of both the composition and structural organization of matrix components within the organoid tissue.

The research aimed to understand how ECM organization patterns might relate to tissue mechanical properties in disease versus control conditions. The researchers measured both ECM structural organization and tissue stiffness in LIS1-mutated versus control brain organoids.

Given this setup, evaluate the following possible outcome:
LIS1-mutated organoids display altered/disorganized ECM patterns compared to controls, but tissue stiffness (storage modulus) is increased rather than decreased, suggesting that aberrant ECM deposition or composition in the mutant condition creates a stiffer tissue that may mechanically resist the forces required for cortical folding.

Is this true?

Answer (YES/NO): YES